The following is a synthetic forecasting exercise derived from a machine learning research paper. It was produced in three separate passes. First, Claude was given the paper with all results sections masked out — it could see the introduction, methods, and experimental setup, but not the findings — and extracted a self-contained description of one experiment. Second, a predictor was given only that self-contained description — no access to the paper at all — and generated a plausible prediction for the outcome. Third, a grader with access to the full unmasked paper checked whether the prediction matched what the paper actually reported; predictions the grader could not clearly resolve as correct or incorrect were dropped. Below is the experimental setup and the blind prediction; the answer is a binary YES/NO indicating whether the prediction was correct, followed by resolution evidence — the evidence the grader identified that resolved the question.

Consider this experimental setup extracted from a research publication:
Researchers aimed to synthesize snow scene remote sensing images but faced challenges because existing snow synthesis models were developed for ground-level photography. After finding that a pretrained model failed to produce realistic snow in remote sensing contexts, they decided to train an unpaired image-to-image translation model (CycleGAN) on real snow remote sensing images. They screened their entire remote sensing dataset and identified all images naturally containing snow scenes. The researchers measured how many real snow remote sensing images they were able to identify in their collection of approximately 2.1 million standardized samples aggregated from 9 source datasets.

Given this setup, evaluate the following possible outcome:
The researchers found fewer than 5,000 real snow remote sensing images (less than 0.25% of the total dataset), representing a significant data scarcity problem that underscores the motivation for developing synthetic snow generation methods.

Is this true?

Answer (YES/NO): YES